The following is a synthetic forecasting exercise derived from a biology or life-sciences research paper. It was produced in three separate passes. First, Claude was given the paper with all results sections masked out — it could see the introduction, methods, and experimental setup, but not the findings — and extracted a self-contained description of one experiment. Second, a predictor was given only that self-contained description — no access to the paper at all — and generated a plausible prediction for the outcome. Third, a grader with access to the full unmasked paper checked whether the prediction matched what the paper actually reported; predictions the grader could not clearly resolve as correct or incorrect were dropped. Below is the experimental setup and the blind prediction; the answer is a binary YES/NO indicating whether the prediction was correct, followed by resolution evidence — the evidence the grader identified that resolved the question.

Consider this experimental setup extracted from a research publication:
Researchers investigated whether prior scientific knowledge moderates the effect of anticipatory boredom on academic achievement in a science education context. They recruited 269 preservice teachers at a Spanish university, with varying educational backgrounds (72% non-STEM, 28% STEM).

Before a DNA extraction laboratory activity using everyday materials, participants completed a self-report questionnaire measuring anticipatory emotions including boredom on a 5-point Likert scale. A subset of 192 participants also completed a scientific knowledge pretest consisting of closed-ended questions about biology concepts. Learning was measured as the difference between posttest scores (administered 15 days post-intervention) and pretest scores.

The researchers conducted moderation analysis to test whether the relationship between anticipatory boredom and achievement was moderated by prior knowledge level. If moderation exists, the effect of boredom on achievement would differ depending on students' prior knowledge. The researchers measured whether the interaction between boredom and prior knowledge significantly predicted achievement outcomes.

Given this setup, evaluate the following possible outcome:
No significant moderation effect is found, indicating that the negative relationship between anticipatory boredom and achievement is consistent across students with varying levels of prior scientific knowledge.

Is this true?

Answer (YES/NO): NO